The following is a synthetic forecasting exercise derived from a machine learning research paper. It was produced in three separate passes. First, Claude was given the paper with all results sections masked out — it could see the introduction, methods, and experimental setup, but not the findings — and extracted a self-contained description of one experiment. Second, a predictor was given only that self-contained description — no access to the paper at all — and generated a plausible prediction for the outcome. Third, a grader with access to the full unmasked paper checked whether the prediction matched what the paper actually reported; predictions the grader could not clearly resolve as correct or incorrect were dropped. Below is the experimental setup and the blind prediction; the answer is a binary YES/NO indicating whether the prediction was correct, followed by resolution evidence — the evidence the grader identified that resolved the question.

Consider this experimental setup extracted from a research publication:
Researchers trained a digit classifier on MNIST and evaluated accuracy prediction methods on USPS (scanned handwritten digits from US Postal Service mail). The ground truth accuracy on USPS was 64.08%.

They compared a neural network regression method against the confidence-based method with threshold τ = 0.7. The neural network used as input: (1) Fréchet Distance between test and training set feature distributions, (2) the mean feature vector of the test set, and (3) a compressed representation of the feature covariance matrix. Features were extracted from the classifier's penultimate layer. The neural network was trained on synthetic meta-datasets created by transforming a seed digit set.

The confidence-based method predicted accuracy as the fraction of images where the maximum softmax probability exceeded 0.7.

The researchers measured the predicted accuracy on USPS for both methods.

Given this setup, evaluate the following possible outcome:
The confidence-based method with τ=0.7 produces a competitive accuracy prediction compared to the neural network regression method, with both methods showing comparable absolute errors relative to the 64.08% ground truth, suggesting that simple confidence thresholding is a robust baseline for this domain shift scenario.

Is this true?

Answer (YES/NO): NO